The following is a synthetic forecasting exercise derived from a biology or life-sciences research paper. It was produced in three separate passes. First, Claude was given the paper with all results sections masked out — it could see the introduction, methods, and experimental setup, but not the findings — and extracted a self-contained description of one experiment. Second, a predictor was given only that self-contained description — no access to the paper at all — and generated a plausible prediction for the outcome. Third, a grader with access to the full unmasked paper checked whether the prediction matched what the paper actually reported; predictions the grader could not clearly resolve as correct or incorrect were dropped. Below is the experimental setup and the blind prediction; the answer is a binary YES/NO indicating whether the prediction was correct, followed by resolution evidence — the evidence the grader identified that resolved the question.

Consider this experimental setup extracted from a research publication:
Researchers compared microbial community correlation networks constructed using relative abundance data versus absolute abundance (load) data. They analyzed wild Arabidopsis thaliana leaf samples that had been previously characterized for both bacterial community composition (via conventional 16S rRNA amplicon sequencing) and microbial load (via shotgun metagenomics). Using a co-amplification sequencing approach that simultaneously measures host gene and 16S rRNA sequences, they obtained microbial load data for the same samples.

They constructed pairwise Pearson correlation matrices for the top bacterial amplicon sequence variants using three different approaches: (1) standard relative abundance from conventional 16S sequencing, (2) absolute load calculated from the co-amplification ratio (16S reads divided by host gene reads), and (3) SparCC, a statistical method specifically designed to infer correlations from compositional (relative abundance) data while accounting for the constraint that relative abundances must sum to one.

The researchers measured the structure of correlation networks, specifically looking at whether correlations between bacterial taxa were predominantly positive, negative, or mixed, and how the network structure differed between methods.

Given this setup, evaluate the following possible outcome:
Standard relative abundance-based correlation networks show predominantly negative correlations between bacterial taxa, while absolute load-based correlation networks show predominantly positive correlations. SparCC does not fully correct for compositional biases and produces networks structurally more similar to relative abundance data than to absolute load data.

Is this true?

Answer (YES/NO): NO